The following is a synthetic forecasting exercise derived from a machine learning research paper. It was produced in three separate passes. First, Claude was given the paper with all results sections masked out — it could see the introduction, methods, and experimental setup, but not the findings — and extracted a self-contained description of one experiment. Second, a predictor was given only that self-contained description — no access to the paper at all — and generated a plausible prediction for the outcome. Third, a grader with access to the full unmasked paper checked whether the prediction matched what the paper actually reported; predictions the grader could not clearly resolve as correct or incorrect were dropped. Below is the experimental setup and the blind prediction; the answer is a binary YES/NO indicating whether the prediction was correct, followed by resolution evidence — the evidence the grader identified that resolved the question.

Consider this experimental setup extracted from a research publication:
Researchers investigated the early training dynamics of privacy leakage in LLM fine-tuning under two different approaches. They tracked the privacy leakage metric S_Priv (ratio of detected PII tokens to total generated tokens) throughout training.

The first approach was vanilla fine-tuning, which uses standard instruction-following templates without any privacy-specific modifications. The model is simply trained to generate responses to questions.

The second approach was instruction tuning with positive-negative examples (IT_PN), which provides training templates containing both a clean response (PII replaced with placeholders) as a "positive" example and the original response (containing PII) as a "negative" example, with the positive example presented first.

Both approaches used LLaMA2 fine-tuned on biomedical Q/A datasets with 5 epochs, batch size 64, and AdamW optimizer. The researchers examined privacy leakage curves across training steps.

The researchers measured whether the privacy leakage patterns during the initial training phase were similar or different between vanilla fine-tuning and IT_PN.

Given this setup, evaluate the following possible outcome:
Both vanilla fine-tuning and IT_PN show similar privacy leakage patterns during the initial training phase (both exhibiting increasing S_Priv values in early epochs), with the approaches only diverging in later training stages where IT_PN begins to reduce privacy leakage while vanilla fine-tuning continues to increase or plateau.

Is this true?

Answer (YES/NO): YES